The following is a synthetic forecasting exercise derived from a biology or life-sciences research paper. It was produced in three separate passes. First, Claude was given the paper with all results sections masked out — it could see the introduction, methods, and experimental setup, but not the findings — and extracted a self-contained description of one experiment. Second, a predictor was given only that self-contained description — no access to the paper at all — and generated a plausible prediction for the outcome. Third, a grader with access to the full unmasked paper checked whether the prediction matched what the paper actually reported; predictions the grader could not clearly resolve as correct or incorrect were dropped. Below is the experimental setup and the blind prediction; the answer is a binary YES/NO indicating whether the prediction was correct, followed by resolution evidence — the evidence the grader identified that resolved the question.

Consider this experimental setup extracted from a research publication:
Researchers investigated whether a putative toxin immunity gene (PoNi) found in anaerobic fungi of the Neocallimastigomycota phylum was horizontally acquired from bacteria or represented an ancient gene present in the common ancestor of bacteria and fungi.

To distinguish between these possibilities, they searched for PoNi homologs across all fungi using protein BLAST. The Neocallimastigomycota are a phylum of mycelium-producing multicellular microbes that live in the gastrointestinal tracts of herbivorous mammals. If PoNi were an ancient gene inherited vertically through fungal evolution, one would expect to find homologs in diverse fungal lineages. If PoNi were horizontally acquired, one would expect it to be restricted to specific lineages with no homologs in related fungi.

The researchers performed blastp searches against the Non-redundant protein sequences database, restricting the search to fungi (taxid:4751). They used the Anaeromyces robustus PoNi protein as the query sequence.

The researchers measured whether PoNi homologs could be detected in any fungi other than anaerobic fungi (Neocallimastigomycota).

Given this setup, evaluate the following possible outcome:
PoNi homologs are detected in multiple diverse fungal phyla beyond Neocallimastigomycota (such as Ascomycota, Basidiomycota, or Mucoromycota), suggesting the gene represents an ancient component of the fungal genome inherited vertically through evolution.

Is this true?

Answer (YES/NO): NO